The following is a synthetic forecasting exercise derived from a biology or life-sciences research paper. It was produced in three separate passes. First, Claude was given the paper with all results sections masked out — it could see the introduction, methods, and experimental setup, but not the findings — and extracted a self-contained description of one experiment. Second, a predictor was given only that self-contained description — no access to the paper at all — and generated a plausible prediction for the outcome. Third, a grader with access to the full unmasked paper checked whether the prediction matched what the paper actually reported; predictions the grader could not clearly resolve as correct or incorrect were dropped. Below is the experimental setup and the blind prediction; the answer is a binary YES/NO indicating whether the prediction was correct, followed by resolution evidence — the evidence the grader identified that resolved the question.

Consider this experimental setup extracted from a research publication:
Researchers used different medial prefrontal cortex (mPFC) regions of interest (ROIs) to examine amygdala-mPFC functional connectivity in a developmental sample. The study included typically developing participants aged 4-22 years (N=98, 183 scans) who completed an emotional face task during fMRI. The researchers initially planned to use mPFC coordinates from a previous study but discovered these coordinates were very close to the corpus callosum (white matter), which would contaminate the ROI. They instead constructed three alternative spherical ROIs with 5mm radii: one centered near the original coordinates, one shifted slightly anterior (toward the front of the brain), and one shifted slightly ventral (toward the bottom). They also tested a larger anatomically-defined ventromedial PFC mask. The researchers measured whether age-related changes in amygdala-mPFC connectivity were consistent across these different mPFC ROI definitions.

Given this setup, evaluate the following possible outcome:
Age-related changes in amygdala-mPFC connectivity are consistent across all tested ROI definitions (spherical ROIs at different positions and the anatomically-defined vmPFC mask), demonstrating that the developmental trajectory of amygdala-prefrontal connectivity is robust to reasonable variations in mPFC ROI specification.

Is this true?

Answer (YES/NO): NO